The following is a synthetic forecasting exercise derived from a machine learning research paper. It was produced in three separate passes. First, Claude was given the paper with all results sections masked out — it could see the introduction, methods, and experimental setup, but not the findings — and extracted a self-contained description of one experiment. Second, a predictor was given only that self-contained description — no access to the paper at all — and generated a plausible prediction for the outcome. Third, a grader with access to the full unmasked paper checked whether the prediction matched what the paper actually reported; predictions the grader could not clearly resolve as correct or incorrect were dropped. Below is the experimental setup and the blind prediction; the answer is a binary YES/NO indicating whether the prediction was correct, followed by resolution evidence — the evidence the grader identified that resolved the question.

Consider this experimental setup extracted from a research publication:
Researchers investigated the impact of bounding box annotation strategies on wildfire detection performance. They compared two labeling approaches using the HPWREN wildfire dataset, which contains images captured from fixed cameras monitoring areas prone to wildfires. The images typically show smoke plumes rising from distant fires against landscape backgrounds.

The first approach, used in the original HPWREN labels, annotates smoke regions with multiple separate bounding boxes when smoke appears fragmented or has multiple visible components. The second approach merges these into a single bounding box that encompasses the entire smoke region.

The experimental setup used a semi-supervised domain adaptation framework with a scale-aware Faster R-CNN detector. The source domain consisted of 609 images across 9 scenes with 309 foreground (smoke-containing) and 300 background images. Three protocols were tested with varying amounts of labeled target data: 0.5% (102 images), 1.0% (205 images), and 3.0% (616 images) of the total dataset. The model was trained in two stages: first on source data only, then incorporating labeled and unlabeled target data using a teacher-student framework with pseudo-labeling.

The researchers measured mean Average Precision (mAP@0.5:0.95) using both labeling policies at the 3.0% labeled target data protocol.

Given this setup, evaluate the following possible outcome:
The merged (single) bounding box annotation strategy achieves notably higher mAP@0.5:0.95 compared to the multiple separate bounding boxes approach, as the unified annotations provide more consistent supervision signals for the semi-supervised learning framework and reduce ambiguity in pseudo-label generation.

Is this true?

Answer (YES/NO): YES